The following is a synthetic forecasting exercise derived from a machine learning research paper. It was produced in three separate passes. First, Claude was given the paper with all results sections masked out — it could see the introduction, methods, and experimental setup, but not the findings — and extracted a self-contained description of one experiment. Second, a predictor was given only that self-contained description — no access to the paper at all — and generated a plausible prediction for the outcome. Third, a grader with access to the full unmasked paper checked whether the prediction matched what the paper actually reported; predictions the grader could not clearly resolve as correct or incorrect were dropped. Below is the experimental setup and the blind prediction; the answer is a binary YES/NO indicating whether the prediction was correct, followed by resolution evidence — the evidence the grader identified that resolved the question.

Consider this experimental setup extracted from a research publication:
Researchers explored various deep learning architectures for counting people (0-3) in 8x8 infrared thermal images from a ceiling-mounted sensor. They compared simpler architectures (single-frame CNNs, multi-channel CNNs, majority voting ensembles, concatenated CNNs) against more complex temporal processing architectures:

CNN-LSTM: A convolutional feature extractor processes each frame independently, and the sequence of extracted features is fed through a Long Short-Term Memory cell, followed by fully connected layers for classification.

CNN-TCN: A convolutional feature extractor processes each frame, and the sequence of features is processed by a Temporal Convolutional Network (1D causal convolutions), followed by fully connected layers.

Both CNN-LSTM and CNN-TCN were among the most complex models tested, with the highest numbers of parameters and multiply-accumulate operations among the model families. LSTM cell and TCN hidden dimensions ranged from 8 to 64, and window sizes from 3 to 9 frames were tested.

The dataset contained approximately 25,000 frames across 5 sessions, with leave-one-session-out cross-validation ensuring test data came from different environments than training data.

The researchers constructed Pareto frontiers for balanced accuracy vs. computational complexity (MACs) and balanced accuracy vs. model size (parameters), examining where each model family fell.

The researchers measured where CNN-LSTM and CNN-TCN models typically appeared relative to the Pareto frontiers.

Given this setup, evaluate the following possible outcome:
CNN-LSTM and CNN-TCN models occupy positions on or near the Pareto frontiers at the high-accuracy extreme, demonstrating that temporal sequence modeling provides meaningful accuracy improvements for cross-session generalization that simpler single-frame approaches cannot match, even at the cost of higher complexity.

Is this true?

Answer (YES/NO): YES